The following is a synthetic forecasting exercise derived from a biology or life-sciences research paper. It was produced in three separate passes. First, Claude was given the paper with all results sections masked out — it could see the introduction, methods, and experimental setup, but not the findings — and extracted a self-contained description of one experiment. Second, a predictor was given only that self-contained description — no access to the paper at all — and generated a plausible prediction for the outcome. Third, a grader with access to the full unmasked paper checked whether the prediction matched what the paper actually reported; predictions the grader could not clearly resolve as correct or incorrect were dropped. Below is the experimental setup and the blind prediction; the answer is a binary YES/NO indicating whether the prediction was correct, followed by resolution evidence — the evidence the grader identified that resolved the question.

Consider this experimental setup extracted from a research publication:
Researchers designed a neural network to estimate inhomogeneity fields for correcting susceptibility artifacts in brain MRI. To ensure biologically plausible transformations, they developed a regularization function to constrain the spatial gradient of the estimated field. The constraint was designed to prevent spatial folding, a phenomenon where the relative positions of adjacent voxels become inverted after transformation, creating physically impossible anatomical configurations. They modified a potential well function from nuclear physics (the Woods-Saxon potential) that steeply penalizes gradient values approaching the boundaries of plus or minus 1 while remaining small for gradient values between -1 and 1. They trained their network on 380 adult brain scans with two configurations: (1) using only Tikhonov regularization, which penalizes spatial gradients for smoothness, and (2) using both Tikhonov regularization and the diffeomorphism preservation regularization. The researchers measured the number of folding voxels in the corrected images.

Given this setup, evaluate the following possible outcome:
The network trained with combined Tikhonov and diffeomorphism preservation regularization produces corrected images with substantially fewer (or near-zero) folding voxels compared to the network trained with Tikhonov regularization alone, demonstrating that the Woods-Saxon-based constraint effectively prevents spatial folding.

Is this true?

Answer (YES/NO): YES